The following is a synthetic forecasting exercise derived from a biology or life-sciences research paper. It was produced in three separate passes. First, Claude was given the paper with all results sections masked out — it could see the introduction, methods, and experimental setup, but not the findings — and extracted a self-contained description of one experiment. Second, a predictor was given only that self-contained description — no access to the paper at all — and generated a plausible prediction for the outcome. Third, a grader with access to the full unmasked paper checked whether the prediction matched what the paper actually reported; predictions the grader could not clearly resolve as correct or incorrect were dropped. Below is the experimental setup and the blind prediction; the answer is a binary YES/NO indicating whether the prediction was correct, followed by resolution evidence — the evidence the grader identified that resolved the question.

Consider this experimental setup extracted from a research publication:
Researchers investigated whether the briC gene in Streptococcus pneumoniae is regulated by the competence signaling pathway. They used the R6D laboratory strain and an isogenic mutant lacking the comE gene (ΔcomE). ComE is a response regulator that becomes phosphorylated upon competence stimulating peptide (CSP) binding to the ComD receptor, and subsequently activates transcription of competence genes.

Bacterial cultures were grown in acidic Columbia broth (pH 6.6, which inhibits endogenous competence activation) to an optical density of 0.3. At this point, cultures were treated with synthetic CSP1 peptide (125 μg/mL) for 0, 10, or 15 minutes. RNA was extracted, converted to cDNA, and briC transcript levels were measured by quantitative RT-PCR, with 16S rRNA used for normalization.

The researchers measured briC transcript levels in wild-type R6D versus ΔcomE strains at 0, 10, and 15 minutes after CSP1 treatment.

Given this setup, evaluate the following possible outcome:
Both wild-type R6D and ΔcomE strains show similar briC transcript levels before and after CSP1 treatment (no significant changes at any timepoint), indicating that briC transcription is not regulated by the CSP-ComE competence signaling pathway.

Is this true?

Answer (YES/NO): NO